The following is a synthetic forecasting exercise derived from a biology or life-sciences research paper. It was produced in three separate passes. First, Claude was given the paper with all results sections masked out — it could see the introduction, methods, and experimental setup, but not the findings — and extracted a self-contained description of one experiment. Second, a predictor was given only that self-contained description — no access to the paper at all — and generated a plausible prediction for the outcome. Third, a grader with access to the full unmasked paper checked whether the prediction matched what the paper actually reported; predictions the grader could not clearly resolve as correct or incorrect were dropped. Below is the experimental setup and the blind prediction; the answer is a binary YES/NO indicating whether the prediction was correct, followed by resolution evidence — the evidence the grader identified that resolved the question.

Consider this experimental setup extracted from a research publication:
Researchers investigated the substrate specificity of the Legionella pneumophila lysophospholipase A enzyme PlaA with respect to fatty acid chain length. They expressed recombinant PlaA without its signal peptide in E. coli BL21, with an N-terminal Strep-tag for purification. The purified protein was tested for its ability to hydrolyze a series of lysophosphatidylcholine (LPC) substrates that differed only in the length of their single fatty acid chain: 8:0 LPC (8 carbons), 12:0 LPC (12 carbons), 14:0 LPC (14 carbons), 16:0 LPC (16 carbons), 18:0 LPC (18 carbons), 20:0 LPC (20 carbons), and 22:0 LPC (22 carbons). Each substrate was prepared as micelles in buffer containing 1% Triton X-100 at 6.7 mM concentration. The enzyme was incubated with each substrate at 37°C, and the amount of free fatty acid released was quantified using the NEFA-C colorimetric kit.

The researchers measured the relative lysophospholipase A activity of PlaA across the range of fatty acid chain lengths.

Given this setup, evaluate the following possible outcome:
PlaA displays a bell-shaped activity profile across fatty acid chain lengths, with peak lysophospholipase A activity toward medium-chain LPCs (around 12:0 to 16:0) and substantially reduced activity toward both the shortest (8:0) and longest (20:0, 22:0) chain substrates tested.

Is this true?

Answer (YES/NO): NO